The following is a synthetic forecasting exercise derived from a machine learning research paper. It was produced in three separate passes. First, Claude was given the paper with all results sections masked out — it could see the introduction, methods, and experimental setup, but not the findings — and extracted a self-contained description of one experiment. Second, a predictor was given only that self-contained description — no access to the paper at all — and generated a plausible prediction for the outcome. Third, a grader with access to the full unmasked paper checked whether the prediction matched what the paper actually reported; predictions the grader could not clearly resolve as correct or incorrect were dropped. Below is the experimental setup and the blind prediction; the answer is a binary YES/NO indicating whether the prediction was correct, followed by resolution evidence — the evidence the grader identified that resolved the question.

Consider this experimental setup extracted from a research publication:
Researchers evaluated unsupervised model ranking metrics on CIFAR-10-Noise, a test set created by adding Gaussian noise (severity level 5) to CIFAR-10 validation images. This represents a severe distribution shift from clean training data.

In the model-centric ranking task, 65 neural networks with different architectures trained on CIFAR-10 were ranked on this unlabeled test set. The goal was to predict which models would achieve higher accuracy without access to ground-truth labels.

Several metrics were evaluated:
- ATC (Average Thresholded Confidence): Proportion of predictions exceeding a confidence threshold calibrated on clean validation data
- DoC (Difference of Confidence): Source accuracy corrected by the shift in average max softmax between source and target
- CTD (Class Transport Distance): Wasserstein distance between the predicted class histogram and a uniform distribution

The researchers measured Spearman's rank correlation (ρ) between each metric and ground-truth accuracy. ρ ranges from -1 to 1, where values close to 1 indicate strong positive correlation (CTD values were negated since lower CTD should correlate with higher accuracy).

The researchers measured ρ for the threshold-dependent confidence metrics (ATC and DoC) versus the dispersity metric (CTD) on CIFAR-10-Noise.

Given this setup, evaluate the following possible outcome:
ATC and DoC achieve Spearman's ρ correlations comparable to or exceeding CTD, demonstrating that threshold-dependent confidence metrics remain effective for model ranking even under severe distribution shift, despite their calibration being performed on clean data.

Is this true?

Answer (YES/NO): NO